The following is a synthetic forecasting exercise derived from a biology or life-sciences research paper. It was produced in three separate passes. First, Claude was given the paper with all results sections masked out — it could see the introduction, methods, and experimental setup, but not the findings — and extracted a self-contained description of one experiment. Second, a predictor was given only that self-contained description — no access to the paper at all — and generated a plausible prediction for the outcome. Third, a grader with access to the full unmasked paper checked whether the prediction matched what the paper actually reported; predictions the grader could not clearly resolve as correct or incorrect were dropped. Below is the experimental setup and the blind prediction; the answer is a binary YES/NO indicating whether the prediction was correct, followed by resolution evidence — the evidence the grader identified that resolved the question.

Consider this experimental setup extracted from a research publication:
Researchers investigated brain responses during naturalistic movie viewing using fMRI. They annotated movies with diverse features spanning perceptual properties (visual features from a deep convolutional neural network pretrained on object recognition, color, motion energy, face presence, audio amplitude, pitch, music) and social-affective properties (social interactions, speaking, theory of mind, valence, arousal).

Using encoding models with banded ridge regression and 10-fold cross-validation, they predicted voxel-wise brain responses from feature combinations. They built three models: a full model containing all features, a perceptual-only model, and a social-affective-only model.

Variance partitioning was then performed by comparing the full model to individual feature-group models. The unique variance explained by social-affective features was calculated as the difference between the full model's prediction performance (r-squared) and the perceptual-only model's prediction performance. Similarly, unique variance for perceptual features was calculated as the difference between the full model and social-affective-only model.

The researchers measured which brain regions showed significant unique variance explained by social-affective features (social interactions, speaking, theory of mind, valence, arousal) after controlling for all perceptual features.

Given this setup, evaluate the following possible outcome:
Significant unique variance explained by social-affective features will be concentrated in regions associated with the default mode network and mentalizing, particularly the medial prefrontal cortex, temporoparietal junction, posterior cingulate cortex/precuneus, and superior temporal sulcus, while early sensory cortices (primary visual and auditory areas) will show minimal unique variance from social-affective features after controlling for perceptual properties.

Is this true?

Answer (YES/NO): NO